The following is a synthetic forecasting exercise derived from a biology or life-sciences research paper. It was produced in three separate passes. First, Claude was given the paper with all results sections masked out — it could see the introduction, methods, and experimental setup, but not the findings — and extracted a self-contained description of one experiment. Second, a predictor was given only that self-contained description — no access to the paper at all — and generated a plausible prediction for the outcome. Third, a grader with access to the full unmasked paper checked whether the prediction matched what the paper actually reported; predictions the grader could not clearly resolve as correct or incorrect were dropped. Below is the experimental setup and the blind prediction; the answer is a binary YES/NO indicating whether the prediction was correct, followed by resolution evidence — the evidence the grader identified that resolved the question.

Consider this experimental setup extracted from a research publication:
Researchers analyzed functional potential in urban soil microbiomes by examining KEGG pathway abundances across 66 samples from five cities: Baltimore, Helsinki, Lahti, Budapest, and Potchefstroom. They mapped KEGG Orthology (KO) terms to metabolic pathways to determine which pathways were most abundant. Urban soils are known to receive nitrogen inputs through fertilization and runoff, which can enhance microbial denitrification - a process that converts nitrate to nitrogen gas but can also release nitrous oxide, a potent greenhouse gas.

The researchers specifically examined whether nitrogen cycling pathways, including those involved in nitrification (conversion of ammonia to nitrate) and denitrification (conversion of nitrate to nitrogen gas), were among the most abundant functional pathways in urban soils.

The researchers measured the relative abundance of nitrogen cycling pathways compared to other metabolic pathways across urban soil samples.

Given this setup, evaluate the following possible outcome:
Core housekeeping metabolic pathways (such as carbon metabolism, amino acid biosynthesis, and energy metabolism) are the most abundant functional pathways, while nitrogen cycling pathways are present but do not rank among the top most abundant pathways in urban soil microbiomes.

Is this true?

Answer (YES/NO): YES